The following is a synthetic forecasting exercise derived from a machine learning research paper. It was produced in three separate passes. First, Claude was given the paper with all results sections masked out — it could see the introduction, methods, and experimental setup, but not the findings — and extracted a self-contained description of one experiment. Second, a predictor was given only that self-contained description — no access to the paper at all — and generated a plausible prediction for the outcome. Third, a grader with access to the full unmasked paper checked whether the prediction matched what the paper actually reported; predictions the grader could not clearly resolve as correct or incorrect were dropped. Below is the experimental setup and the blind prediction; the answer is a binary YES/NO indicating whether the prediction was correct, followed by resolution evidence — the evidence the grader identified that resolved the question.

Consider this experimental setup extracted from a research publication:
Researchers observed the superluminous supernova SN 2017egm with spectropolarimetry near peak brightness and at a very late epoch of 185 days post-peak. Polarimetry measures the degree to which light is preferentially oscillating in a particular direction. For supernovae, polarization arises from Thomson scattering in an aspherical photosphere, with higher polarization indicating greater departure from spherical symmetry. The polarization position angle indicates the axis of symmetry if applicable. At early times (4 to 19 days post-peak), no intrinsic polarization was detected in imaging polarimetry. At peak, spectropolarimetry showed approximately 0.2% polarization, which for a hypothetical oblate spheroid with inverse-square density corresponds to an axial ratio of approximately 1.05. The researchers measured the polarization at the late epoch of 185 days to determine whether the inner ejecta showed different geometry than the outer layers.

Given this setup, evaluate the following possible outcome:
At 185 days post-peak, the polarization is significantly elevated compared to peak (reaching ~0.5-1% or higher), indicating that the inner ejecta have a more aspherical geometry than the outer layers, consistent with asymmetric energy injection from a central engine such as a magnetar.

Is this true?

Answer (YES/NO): YES